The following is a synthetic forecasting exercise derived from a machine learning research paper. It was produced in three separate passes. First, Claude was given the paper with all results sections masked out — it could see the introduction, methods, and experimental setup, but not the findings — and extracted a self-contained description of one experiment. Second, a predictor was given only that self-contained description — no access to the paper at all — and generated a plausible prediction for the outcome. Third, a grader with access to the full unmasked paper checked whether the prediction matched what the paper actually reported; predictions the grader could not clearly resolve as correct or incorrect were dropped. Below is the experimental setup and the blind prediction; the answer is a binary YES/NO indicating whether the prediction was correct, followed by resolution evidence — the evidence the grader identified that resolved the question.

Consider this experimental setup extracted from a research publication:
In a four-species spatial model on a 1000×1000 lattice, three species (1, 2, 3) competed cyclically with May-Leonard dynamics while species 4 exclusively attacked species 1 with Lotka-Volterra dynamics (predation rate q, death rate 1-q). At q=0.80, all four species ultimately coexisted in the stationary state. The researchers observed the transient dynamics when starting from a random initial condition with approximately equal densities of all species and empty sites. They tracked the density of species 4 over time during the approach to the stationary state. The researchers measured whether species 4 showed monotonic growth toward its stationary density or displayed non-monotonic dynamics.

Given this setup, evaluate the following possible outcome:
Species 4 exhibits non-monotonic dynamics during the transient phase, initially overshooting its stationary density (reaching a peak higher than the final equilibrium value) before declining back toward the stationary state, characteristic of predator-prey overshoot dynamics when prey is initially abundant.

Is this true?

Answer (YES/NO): NO